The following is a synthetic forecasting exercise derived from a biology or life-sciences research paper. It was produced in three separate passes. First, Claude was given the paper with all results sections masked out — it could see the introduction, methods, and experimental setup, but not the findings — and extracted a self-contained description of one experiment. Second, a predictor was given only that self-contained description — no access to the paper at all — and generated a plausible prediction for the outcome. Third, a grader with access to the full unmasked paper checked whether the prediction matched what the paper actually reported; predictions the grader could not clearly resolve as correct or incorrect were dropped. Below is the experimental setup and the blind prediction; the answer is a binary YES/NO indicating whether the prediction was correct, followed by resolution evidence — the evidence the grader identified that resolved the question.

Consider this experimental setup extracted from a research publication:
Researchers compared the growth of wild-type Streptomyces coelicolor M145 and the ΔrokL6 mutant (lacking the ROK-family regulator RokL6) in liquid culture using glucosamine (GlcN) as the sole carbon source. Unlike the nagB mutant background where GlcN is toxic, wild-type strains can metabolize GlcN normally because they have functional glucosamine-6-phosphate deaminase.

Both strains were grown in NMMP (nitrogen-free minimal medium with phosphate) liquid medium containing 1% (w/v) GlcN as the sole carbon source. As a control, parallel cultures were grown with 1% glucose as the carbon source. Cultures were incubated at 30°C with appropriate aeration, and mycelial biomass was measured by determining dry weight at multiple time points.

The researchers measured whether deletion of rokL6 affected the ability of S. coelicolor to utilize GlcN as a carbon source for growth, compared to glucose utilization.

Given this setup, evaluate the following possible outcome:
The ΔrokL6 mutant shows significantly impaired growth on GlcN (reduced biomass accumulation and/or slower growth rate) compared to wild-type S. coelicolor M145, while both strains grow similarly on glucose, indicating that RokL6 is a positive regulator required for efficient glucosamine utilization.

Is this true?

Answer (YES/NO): NO